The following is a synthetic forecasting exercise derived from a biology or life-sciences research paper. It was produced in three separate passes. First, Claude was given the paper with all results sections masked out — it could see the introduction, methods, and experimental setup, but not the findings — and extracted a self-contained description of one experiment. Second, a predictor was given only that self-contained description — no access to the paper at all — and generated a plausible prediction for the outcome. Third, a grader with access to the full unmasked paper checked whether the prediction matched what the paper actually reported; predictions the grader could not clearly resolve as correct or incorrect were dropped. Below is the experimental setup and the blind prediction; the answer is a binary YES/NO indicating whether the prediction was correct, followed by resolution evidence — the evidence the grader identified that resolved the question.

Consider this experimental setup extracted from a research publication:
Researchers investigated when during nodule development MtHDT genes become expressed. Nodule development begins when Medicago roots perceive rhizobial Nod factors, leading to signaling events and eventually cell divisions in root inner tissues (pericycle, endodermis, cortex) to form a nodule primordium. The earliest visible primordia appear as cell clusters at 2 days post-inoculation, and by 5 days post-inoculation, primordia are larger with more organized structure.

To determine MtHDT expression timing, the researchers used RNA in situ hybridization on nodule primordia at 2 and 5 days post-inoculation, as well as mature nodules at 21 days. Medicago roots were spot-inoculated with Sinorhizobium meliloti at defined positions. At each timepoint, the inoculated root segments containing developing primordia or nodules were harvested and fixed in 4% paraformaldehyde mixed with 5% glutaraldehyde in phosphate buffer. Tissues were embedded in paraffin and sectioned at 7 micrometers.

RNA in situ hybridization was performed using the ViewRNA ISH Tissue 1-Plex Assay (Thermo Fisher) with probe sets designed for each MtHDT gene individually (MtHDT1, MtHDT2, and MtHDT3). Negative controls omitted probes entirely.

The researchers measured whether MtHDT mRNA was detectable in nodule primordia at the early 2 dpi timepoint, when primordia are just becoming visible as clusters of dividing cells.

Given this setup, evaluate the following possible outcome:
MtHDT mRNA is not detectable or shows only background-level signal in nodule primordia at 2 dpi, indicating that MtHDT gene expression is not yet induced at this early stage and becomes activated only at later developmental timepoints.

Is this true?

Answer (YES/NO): NO